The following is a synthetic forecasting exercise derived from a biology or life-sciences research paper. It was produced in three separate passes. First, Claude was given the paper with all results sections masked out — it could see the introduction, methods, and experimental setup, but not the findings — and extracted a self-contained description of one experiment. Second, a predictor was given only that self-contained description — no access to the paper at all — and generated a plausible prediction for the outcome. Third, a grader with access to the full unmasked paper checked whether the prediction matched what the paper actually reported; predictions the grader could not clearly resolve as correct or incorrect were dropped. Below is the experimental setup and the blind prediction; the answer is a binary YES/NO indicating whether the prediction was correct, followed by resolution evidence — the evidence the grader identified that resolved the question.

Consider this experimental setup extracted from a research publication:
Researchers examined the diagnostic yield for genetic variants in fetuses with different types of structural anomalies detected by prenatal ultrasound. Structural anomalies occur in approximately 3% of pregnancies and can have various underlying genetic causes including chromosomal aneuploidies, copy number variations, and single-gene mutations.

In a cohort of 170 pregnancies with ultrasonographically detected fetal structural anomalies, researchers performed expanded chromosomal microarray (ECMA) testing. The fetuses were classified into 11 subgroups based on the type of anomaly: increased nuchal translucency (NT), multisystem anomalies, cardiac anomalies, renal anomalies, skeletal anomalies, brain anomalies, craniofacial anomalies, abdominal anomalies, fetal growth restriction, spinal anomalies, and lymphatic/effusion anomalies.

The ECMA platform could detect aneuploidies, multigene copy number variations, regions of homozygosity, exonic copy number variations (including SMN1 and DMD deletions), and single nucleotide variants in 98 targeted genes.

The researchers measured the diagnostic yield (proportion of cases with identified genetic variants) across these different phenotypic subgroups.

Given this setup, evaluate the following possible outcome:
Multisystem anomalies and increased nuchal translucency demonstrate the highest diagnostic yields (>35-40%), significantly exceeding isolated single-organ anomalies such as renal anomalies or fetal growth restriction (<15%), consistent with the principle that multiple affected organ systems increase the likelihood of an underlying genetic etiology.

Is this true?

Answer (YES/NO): NO